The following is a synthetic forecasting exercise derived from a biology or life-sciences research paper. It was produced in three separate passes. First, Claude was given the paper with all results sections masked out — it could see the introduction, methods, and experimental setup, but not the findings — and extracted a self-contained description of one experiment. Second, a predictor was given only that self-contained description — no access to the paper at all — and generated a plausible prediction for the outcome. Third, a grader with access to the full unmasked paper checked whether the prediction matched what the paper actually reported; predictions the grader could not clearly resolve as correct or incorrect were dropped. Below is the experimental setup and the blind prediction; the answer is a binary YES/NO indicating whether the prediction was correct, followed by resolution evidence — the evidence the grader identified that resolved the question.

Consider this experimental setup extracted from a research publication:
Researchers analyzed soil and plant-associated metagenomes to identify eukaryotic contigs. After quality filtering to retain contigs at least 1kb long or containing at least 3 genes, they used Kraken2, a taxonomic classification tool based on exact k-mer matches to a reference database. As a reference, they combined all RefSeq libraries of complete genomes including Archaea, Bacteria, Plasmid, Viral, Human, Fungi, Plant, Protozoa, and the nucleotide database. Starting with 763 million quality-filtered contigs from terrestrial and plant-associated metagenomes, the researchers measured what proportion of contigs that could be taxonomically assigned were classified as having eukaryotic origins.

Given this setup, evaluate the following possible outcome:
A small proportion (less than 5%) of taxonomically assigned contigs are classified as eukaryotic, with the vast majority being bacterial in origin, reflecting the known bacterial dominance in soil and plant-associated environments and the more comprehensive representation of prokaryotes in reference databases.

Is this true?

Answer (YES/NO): NO